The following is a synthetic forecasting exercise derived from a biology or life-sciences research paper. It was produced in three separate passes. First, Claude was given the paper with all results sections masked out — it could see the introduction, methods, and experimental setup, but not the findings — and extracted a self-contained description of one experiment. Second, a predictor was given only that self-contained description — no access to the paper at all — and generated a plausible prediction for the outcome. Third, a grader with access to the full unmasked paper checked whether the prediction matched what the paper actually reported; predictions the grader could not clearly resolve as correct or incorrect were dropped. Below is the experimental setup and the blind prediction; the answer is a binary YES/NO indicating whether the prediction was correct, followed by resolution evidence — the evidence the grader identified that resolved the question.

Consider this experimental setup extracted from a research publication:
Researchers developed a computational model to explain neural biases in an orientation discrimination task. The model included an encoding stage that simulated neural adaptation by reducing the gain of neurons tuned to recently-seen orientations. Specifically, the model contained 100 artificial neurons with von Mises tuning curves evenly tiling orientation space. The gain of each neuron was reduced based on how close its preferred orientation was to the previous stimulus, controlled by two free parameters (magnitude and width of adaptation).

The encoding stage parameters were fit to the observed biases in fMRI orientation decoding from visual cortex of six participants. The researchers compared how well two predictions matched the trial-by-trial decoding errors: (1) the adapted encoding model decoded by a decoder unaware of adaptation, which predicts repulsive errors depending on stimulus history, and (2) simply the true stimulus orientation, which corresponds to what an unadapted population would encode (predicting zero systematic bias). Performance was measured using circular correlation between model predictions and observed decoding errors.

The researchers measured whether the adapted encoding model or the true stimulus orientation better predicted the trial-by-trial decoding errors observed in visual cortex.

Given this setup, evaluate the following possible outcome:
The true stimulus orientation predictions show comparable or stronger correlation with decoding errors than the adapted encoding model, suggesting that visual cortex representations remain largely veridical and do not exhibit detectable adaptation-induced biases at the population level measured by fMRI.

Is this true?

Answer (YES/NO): NO